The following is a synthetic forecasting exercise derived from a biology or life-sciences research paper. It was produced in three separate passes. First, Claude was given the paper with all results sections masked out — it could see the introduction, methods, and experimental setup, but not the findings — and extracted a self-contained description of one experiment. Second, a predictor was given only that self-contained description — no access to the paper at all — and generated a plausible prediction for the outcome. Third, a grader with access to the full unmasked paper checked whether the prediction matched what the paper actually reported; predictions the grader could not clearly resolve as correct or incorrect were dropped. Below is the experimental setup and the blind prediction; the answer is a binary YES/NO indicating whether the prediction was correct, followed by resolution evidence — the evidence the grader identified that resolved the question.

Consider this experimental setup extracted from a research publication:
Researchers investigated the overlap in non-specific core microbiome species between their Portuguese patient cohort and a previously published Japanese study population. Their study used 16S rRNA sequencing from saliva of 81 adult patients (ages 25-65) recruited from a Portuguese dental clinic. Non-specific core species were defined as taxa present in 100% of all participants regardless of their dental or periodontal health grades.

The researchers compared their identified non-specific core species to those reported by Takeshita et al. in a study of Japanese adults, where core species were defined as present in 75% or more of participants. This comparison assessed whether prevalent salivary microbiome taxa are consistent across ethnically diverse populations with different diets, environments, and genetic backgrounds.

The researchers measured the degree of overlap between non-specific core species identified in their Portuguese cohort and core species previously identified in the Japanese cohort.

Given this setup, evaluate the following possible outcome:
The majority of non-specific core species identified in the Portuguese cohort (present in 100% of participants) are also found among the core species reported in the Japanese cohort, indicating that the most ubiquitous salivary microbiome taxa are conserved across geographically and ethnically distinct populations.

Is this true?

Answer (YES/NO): YES